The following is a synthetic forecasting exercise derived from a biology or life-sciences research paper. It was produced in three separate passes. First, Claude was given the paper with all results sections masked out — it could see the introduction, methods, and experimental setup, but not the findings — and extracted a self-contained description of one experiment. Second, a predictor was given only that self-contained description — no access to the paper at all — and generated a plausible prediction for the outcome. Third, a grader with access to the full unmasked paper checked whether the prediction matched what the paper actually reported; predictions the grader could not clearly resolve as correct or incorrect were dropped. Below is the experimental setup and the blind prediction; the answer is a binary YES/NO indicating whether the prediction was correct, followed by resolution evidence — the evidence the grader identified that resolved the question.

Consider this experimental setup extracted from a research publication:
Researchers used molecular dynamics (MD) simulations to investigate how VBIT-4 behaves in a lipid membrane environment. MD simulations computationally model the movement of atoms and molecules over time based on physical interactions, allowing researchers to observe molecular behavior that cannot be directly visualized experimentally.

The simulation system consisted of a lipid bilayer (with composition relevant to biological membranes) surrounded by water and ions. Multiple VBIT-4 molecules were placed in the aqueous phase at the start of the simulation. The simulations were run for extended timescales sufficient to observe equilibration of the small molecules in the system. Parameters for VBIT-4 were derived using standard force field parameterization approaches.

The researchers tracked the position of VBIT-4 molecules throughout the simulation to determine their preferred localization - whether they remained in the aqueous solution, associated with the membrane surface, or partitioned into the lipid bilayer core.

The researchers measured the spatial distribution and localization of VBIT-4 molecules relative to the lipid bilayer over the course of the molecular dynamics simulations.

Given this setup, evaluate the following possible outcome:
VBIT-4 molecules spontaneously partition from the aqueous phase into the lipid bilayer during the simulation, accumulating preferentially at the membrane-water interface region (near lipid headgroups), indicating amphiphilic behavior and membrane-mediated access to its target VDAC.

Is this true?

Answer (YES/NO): NO